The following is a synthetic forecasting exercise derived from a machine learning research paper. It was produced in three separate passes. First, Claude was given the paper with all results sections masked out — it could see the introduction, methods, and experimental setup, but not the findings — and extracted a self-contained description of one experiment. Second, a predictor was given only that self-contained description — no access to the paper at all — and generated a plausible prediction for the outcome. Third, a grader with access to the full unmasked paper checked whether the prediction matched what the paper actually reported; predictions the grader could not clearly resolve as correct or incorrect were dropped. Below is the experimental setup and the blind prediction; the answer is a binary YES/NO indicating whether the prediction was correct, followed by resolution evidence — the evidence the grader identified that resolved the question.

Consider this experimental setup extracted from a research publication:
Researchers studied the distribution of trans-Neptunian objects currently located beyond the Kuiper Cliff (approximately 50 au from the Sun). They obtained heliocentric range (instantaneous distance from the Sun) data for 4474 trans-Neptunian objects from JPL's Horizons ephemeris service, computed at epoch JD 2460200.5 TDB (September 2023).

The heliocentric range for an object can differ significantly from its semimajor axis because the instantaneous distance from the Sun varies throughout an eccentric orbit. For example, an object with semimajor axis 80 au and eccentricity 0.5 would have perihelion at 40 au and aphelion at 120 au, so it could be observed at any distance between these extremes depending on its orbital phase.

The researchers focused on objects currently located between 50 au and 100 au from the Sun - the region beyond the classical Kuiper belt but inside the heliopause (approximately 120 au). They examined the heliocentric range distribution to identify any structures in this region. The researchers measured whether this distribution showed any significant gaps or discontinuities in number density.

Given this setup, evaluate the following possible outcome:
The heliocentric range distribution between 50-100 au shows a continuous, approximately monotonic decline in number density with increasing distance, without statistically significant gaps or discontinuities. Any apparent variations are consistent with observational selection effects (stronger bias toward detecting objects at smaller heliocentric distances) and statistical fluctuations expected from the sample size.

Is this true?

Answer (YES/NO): NO